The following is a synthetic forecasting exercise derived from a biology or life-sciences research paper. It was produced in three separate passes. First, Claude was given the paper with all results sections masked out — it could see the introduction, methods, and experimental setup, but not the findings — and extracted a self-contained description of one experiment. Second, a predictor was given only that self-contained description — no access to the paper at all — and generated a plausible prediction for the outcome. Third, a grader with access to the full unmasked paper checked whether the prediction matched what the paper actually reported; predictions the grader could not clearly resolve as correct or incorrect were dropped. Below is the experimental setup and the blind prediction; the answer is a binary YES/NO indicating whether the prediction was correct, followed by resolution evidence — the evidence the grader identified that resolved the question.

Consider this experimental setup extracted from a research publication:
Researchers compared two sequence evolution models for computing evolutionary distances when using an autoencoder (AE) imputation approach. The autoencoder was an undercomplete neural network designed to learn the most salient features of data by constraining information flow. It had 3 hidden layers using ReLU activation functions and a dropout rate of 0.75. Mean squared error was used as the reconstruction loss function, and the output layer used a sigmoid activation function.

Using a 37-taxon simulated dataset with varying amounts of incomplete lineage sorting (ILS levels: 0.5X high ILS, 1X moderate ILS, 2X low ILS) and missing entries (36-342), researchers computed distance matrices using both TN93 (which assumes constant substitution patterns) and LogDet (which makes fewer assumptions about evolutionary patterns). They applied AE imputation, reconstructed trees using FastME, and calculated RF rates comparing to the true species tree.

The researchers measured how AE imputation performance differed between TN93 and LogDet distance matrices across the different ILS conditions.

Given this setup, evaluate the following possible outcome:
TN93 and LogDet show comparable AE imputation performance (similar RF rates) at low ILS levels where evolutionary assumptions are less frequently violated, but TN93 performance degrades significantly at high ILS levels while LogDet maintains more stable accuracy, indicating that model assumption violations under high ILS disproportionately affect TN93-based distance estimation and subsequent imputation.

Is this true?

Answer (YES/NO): NO